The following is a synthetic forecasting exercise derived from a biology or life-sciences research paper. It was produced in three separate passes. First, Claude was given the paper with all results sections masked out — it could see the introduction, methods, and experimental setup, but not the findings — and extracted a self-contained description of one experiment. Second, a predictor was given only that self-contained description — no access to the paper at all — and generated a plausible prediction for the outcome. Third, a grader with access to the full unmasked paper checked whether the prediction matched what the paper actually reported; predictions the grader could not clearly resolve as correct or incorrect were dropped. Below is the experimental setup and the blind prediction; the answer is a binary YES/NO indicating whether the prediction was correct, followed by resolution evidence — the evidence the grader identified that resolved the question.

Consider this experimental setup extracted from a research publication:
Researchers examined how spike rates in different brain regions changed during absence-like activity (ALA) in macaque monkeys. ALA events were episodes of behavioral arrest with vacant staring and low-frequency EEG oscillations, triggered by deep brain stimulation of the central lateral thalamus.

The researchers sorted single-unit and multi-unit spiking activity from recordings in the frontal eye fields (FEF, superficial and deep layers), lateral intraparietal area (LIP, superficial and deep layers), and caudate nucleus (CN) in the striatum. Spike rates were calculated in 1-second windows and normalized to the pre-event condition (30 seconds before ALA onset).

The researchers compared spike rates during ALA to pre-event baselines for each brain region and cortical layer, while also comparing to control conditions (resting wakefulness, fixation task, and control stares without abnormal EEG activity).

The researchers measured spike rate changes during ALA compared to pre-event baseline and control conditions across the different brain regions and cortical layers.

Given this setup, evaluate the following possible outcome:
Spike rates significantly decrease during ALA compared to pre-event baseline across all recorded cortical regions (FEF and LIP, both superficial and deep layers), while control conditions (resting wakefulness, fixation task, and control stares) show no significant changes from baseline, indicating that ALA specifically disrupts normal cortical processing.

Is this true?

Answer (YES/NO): NO